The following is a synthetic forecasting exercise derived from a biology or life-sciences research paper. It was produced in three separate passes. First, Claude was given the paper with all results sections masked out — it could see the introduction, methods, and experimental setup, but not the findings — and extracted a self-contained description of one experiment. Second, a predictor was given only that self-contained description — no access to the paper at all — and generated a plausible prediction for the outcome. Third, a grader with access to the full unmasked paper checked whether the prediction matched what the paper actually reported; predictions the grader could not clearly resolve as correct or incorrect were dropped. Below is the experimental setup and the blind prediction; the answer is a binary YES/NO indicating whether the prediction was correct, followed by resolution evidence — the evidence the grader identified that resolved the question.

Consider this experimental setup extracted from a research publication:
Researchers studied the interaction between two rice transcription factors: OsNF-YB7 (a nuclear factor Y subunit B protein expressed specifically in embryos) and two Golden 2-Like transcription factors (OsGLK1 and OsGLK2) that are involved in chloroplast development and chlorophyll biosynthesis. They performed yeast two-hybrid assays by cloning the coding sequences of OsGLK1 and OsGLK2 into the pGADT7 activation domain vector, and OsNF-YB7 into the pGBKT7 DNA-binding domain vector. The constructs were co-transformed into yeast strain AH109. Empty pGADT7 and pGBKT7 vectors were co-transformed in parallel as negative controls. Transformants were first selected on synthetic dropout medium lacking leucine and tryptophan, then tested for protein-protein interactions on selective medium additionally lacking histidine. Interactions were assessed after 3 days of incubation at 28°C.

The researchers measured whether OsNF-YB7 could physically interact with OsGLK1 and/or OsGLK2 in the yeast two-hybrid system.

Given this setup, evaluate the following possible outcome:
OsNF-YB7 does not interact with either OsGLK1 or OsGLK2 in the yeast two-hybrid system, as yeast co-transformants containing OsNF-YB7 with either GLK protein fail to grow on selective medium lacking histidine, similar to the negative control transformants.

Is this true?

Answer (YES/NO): NO